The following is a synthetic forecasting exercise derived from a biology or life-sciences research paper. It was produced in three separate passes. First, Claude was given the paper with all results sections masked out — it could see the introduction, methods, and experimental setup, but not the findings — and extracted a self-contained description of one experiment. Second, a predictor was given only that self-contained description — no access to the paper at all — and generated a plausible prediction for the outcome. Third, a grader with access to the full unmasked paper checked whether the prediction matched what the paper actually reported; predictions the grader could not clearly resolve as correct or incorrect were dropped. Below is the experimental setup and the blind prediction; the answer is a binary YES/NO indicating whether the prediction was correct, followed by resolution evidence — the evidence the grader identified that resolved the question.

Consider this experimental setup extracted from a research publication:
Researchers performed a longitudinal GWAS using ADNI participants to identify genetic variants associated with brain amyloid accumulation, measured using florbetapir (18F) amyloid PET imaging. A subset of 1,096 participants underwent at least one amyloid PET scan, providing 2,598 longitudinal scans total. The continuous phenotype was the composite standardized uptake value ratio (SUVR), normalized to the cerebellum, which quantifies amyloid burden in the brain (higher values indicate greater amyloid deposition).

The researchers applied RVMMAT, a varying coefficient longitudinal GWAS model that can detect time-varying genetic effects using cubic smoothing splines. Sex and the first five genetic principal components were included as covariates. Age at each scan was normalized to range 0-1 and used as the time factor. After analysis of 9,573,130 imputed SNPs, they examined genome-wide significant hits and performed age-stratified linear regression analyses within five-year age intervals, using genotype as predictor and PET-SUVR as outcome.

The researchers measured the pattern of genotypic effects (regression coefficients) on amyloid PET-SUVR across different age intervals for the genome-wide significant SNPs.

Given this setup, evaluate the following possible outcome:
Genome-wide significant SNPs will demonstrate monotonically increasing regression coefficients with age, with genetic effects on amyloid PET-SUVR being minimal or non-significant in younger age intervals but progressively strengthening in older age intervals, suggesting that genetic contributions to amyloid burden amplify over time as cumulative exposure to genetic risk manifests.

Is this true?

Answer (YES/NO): NO